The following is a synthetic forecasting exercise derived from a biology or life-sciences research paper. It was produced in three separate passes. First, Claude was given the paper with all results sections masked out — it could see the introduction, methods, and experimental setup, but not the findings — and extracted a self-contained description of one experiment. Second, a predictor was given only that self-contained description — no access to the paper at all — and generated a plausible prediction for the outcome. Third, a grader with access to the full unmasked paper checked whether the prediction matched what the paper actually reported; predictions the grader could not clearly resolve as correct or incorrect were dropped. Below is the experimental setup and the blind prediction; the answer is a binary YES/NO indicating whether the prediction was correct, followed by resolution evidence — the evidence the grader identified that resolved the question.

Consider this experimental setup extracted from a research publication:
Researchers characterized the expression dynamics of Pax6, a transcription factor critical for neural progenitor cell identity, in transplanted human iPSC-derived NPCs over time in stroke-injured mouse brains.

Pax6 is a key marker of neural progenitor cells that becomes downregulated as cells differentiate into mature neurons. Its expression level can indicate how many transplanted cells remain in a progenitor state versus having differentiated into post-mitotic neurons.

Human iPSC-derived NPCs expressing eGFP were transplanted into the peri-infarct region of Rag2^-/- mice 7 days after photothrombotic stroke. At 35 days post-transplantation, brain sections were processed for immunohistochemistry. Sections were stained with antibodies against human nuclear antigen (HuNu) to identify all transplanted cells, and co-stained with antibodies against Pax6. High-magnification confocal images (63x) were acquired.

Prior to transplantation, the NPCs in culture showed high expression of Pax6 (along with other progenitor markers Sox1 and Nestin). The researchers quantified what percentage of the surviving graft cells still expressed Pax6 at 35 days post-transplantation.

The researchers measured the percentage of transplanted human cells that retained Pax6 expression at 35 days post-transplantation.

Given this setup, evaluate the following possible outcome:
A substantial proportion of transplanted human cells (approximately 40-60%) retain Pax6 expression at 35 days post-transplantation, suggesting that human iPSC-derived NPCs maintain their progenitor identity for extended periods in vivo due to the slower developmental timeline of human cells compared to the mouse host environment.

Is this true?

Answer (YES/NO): NO